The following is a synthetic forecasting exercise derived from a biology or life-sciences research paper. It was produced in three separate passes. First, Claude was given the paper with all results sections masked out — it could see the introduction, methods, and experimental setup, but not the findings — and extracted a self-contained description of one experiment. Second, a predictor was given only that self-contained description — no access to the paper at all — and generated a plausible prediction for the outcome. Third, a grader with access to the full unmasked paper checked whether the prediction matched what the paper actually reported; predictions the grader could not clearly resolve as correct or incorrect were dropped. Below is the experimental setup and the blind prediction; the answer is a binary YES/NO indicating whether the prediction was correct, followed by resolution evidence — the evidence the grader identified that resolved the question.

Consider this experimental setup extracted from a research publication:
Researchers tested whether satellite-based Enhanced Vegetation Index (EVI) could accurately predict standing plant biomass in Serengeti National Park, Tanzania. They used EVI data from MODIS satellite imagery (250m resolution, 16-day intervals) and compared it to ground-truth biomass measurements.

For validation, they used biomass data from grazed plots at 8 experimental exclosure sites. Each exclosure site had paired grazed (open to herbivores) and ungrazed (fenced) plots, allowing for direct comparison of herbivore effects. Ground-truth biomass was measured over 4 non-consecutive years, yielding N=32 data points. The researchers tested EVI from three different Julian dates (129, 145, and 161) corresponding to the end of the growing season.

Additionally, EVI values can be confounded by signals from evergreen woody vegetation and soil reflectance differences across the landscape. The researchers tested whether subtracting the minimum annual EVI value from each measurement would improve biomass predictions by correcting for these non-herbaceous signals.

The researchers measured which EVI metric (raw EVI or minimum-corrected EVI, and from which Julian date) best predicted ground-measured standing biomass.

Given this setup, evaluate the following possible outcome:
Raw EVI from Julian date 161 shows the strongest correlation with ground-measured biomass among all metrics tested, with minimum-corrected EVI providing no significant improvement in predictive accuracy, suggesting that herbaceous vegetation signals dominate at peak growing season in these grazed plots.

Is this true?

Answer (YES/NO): NO